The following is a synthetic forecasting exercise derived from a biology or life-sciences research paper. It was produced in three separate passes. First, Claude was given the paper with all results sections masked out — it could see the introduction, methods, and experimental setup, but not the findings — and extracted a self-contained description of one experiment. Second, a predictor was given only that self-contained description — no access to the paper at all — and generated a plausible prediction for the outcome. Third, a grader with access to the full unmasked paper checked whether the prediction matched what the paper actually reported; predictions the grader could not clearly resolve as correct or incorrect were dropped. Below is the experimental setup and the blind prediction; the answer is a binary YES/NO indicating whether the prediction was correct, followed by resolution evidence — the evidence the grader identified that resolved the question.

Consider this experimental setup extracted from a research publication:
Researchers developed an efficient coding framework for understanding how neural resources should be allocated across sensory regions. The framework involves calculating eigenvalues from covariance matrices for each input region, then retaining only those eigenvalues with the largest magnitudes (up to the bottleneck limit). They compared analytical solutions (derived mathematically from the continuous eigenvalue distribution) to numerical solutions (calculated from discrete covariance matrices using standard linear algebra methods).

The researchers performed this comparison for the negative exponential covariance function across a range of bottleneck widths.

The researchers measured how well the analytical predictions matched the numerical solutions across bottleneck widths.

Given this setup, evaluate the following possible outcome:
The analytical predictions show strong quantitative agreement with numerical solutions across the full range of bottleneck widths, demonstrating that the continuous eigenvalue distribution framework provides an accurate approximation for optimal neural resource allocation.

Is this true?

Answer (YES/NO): NO